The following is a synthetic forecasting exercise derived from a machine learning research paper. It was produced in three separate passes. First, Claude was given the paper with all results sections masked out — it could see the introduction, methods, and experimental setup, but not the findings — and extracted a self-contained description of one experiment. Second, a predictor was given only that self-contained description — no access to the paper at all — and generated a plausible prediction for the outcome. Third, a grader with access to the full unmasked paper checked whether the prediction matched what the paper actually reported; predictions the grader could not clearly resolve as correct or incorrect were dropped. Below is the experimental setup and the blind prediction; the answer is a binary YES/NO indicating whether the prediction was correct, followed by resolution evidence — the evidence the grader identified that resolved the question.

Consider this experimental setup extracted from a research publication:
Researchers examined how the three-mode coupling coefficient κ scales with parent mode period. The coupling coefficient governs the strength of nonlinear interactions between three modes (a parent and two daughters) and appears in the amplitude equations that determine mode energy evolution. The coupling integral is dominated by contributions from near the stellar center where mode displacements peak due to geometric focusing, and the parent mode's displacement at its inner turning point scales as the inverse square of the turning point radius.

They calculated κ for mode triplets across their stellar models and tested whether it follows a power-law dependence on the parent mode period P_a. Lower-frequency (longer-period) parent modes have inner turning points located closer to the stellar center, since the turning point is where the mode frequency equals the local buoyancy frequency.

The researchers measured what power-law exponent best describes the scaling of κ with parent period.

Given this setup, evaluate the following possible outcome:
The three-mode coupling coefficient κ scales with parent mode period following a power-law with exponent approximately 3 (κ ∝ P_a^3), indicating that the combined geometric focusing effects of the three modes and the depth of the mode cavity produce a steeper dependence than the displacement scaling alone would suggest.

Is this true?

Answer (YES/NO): NO